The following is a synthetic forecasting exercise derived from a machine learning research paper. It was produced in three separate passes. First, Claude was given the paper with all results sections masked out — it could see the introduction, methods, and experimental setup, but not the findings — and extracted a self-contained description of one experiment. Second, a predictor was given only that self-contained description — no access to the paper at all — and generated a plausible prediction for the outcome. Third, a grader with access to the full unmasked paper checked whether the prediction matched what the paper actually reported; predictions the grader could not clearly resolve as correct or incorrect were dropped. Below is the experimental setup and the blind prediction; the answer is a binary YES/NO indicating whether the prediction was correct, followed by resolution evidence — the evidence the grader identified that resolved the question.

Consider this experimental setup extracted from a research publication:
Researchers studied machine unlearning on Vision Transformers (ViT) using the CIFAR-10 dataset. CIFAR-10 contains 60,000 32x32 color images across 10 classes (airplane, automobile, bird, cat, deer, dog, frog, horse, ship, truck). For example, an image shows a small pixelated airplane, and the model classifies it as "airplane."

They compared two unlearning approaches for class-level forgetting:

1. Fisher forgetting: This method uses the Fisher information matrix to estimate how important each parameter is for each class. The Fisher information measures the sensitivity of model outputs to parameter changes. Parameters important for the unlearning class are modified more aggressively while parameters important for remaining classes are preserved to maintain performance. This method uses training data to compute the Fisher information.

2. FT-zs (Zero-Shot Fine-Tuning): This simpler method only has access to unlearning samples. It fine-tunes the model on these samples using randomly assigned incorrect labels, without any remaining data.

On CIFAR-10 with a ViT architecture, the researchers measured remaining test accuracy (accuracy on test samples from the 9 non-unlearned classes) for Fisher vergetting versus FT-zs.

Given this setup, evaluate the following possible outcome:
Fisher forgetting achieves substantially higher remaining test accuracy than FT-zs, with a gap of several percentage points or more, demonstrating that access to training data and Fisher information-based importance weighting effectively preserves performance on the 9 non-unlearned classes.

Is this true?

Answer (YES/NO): YES